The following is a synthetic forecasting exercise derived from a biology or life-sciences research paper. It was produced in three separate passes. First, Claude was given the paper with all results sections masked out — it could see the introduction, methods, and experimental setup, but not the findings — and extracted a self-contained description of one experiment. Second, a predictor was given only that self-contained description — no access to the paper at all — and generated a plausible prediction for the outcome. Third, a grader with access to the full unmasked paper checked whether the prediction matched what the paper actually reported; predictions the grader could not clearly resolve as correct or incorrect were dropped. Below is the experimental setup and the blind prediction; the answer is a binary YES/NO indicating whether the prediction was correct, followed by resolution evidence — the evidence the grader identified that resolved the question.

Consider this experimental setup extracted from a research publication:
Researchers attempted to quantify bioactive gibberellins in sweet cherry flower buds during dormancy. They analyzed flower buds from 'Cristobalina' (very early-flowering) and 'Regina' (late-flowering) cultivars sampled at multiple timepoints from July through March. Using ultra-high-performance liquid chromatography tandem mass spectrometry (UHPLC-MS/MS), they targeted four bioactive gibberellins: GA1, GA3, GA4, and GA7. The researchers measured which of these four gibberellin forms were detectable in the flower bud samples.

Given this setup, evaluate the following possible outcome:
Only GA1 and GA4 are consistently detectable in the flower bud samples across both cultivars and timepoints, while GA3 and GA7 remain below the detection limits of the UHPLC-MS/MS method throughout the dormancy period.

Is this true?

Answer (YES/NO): NO